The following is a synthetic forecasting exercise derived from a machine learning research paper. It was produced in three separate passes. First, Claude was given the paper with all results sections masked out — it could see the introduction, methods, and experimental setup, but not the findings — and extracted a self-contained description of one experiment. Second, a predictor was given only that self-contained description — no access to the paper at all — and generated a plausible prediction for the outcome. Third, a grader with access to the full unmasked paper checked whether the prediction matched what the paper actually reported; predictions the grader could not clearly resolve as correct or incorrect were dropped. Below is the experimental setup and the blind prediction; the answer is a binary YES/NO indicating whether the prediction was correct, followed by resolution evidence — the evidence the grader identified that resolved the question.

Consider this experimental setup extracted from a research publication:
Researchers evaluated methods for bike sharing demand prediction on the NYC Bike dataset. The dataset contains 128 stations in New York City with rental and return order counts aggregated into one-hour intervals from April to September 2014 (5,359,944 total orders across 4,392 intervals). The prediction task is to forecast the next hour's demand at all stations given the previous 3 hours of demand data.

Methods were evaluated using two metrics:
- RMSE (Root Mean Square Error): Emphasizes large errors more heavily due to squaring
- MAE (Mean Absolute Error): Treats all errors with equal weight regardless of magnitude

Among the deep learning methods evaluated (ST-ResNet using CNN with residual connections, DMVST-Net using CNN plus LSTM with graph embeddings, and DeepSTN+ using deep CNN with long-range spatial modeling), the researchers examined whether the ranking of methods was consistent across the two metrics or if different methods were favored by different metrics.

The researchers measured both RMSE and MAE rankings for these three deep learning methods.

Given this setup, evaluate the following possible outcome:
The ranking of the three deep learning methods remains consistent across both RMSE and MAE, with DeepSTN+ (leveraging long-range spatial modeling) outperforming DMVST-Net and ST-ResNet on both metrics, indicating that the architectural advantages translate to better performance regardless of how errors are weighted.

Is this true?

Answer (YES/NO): NO